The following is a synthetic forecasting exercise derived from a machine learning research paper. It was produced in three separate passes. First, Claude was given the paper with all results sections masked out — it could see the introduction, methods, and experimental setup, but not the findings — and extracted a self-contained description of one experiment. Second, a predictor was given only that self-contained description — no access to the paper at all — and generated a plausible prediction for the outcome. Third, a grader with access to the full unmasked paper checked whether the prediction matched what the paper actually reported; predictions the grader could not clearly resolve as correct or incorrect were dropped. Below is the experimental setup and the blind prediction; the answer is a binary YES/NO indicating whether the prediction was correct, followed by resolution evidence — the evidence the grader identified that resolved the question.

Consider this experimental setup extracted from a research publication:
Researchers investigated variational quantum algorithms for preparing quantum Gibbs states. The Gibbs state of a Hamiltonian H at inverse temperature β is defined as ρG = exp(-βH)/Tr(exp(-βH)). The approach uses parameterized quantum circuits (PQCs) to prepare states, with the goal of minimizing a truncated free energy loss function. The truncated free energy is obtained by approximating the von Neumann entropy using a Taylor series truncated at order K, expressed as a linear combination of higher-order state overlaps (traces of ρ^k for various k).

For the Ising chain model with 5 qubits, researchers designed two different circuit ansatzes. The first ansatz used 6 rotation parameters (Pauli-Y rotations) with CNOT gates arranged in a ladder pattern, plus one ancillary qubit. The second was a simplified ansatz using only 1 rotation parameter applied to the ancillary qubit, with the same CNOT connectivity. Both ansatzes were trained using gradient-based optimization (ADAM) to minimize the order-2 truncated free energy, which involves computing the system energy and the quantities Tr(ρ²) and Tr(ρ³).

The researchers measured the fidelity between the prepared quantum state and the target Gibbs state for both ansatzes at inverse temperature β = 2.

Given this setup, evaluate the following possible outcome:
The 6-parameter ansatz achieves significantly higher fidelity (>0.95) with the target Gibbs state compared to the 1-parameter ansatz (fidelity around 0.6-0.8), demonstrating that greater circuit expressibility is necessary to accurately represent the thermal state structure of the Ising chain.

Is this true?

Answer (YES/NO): NO